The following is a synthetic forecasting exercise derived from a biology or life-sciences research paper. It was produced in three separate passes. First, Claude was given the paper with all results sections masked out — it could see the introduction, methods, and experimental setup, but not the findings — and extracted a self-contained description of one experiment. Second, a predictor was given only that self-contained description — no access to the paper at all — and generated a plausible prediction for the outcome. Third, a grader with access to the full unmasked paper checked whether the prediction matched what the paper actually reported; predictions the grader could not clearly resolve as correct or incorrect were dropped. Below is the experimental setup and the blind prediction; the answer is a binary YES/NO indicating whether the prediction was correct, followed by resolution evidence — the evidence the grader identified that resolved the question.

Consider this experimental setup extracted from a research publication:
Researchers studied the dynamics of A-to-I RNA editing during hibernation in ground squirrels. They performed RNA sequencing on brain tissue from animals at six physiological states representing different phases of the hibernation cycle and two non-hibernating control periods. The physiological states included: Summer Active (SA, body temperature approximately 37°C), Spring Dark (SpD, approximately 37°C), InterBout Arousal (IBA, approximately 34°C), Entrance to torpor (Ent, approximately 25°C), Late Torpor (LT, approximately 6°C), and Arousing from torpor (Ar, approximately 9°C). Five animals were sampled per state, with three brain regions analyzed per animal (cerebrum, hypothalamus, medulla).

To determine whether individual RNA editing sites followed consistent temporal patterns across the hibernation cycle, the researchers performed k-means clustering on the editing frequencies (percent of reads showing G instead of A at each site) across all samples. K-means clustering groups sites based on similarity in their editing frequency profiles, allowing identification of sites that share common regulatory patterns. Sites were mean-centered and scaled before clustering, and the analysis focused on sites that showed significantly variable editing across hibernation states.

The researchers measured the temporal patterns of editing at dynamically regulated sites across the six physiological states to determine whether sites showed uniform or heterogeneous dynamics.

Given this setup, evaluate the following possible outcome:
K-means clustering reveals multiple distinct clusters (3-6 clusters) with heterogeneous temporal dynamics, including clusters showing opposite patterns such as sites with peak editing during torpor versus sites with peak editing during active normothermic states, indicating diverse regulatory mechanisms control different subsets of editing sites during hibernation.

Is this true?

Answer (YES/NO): NO